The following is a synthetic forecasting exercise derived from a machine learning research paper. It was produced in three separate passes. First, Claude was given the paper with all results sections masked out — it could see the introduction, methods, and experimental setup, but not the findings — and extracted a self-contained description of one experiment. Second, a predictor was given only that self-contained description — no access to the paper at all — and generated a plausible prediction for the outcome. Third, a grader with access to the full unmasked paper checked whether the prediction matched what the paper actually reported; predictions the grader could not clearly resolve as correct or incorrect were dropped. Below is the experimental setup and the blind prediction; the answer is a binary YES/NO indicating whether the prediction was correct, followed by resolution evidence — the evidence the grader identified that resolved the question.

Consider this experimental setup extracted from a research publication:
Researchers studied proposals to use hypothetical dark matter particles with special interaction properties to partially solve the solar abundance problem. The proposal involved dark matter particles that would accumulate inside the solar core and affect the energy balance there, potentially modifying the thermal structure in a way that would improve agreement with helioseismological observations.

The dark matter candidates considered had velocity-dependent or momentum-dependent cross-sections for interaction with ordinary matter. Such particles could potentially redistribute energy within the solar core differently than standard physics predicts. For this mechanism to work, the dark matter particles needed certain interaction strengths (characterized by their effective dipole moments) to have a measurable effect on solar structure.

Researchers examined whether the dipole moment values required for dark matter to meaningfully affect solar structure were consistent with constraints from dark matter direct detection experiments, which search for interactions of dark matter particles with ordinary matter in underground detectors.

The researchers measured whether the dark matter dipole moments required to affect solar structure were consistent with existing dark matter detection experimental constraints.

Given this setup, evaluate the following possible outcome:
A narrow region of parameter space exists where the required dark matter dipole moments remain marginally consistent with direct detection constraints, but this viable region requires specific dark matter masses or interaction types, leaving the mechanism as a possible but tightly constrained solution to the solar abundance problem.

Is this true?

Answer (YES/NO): NO